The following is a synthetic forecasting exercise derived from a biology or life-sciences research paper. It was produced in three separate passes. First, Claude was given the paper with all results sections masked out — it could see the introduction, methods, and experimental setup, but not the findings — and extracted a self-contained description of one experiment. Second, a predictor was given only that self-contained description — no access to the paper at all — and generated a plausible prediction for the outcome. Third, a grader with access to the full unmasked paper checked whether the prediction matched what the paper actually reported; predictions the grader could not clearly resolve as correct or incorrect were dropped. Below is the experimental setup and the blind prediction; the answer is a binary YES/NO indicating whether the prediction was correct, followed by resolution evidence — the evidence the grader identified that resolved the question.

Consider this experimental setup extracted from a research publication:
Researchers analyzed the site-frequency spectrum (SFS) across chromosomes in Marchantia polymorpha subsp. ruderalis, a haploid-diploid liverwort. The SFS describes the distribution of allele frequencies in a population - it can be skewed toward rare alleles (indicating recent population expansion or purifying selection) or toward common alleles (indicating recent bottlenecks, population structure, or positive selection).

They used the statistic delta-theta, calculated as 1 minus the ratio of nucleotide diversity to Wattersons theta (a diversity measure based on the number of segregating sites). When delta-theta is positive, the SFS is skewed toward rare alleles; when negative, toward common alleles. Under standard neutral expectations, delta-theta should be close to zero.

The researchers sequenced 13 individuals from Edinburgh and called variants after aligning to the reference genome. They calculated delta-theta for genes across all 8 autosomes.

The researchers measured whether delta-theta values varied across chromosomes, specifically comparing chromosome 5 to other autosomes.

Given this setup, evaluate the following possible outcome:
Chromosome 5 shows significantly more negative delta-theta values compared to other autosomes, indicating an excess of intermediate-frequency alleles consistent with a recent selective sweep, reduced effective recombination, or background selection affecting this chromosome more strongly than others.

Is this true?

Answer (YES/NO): YES